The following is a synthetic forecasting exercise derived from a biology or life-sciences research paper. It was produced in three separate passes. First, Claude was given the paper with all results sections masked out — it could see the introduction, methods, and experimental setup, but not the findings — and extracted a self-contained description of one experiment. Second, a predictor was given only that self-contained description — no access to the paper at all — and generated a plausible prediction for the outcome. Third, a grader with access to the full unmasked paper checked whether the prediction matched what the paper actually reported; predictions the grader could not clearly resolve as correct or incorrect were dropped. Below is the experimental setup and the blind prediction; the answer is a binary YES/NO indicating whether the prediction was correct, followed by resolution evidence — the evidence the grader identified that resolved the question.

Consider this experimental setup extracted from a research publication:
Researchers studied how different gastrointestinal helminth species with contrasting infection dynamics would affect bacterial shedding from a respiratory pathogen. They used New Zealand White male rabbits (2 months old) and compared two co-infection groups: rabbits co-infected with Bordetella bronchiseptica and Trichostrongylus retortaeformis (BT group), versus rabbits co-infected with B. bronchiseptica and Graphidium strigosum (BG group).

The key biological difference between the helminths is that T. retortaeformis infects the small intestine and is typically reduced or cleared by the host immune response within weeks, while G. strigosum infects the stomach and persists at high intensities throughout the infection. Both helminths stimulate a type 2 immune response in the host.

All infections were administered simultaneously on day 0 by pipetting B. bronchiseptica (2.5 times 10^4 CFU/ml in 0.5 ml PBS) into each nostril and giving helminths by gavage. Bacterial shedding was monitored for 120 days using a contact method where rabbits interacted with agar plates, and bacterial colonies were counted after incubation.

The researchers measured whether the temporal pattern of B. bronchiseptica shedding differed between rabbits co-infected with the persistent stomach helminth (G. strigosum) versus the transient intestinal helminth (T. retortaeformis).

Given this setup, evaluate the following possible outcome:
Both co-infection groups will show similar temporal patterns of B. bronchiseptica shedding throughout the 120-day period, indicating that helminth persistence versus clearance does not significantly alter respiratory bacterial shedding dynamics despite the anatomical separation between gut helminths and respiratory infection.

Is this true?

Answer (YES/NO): NO